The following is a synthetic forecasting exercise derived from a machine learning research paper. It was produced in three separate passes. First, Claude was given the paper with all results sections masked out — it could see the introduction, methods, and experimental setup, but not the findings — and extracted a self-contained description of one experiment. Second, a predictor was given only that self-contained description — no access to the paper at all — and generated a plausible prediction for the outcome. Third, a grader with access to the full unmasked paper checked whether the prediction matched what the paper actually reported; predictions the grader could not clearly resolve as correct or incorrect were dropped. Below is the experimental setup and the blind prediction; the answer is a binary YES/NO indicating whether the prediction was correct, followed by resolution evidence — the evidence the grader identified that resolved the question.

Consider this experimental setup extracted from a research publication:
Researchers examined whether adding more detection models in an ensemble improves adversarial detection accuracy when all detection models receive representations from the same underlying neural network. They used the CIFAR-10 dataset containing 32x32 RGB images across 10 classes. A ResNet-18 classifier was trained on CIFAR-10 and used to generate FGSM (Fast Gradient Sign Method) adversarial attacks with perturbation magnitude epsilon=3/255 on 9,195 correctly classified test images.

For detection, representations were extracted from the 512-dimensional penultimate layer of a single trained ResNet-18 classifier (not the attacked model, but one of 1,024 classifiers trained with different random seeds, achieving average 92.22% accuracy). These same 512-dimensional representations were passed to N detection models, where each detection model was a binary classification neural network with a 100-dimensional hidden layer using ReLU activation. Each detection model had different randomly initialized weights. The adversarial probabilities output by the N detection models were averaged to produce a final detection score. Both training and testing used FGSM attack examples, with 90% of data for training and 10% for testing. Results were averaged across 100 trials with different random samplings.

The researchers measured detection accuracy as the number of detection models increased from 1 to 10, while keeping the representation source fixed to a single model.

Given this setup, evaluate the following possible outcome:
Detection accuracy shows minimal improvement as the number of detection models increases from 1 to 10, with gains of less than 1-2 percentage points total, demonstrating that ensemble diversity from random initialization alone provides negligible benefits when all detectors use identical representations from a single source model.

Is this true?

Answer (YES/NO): NO